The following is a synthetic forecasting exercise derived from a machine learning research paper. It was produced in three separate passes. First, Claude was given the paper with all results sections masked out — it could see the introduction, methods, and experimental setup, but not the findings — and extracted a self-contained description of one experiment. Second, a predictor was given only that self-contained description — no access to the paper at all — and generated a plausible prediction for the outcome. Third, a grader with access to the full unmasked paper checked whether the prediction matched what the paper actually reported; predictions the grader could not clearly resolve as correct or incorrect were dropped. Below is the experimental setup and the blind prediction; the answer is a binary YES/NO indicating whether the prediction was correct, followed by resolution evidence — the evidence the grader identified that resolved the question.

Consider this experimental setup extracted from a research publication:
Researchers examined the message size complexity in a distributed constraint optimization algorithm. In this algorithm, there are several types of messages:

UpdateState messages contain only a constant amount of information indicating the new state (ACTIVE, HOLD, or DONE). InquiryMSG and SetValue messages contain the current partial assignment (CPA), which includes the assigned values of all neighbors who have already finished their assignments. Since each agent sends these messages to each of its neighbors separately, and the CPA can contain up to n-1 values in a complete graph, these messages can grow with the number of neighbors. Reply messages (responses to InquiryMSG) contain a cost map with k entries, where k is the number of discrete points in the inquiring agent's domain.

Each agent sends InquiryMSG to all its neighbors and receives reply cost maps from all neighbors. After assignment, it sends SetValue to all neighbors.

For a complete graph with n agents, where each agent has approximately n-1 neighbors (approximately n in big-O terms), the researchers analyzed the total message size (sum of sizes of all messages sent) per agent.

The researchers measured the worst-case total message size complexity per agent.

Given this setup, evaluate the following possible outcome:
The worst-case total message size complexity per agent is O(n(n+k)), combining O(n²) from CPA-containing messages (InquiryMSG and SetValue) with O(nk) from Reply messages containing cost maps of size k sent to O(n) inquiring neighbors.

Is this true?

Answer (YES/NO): YES